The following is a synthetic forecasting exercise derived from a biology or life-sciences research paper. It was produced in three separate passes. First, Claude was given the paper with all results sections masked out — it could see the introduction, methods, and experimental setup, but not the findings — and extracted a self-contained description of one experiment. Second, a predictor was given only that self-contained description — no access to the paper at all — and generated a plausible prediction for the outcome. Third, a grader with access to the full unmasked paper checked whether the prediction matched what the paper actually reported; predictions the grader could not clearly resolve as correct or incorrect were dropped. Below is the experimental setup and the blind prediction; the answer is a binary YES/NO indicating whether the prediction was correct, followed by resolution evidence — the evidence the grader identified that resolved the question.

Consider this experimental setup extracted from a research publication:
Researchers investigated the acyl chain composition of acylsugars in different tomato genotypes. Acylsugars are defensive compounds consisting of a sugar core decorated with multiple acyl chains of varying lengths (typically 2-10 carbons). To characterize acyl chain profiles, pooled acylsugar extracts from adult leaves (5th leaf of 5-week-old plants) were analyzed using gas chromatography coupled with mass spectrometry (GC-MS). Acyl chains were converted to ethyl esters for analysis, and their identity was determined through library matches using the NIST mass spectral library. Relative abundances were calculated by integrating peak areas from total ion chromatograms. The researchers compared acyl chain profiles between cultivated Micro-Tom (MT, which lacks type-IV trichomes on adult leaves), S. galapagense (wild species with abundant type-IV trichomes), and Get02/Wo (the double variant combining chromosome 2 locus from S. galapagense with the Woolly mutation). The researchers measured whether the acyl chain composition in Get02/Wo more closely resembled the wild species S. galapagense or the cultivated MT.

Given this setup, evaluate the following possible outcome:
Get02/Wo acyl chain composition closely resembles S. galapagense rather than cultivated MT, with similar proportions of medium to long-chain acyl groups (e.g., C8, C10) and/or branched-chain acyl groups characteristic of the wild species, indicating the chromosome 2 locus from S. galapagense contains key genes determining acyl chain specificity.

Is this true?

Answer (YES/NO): NO